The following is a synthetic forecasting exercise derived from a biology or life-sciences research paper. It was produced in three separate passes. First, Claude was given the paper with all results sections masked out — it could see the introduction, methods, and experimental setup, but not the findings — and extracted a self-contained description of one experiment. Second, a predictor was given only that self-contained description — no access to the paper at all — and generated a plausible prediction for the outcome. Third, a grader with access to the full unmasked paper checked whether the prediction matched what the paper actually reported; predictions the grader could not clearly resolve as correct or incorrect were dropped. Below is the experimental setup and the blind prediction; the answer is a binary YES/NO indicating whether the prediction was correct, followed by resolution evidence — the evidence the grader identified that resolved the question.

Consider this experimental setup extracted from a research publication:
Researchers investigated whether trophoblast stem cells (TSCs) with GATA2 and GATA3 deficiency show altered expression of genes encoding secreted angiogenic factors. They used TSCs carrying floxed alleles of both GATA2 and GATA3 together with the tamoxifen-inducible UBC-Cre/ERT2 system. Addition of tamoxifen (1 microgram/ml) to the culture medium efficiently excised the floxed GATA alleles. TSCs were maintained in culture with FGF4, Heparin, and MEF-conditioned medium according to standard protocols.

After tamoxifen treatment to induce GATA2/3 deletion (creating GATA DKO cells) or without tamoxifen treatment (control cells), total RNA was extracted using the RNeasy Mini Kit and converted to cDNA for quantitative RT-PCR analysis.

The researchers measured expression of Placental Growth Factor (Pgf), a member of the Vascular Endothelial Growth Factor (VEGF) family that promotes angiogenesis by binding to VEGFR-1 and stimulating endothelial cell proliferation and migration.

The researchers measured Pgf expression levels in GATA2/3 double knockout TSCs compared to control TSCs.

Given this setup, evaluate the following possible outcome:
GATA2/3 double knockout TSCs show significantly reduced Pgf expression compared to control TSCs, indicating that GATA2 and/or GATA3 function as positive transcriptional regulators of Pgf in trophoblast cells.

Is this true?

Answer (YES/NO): YES